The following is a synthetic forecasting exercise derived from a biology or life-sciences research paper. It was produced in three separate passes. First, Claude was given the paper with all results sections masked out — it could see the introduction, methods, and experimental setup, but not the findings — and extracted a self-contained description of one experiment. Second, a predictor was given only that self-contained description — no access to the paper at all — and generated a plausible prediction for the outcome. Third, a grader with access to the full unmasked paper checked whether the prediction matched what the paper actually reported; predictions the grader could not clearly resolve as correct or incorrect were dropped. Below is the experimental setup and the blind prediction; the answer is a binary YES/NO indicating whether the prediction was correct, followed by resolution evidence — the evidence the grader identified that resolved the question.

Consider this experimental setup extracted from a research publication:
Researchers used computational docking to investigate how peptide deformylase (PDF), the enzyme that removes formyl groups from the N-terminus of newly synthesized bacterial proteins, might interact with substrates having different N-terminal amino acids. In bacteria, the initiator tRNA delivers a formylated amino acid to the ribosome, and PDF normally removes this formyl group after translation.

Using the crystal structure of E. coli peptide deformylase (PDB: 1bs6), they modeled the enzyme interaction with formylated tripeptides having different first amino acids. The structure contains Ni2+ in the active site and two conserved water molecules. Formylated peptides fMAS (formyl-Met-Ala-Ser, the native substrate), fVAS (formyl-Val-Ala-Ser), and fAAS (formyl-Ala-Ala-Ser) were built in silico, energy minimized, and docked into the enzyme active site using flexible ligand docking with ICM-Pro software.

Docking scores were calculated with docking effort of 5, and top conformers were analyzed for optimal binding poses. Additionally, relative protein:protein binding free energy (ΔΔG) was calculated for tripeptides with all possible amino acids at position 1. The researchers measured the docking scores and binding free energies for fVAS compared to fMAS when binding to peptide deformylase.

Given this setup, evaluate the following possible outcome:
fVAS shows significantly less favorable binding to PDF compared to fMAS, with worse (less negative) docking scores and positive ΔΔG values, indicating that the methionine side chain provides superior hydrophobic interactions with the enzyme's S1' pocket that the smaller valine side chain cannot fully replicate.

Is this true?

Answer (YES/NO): YES